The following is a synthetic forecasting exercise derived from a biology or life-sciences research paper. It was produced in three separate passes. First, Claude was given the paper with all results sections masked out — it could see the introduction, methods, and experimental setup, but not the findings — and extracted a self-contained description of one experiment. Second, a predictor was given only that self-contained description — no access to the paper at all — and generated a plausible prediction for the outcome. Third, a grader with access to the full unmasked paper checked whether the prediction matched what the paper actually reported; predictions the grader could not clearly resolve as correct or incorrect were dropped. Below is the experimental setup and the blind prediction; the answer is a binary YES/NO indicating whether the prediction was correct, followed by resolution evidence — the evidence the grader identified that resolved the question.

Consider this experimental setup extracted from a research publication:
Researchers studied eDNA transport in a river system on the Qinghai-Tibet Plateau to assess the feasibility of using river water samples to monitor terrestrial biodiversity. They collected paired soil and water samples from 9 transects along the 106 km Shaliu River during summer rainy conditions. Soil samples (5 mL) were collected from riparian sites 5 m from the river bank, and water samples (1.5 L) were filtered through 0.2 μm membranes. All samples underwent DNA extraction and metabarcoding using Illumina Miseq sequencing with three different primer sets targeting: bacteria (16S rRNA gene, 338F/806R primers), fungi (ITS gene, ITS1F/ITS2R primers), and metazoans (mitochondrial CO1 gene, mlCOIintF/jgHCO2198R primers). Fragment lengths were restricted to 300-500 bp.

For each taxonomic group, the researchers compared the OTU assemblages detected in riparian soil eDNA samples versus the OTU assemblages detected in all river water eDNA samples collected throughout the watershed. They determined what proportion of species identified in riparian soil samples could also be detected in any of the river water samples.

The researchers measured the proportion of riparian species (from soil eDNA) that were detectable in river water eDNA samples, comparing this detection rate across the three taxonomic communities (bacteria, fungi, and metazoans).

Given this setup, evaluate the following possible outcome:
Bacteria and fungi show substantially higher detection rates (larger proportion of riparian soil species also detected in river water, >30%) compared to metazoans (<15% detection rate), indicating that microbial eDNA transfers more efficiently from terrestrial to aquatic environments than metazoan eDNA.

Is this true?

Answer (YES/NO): NO